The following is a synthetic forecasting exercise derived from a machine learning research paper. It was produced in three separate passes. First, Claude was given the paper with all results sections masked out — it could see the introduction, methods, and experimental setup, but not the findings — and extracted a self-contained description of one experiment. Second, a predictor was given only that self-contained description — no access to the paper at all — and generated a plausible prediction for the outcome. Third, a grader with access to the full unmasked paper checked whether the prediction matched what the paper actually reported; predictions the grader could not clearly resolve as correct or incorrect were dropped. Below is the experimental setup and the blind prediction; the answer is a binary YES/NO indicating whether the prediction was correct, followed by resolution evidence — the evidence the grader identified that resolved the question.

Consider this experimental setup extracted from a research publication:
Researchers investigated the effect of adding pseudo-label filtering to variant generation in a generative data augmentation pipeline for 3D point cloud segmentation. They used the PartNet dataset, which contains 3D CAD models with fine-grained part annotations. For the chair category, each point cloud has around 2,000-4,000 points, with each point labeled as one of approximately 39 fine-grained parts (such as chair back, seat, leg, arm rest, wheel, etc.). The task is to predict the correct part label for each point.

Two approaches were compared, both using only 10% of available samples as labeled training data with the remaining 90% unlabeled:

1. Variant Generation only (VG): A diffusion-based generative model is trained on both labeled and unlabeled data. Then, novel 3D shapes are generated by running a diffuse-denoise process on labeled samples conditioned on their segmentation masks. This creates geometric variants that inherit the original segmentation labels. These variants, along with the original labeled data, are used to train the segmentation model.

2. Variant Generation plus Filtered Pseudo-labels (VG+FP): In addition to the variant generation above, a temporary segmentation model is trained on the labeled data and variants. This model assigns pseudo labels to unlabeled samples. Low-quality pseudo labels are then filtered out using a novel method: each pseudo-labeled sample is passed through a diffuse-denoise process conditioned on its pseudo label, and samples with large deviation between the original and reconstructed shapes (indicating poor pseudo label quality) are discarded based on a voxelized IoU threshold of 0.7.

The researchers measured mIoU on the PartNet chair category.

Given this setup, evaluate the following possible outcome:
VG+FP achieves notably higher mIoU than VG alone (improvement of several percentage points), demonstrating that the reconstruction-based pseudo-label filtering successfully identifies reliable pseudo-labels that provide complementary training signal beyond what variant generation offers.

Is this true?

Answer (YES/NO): NO